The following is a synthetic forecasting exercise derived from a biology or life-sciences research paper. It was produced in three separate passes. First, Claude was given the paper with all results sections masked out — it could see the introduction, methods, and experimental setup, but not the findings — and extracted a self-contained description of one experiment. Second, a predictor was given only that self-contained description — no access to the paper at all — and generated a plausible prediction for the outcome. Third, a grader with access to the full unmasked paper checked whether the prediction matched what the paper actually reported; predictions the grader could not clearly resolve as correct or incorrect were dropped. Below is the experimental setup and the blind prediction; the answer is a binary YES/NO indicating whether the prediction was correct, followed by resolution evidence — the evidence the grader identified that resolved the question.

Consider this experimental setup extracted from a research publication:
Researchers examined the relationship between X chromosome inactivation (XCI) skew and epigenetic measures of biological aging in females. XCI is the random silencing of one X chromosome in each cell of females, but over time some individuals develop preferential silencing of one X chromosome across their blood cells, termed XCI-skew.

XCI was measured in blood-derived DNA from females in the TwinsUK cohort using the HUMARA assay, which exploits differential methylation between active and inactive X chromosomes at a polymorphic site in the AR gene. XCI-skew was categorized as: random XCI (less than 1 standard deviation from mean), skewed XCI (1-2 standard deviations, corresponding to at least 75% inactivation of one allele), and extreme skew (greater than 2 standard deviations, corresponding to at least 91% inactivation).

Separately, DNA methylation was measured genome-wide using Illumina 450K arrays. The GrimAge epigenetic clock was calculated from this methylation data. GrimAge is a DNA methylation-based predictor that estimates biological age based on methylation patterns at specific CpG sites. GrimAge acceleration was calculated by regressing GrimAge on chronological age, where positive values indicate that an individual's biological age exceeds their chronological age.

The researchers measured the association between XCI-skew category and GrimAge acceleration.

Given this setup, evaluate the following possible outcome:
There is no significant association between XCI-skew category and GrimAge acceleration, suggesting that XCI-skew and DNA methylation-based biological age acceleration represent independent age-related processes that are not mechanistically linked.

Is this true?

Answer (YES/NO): YES